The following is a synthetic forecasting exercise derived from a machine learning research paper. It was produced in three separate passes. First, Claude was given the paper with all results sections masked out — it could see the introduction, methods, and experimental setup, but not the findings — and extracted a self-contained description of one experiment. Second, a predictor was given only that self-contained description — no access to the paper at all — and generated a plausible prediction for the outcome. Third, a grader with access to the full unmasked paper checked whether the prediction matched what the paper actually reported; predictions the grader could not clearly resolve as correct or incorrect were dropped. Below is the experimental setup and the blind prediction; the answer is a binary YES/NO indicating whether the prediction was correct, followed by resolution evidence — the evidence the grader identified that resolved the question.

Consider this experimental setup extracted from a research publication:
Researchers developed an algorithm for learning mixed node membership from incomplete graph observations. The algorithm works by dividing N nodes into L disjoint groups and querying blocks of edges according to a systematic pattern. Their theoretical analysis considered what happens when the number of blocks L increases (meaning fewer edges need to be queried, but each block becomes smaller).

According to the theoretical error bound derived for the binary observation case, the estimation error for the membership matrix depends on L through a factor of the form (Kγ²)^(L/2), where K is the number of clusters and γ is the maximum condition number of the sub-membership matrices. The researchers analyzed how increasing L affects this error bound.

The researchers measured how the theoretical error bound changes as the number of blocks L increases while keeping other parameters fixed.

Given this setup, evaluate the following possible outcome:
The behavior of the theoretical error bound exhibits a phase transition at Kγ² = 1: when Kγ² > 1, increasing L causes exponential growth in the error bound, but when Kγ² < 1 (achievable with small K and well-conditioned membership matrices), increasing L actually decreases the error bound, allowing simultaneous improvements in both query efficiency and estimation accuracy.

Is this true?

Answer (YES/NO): NO